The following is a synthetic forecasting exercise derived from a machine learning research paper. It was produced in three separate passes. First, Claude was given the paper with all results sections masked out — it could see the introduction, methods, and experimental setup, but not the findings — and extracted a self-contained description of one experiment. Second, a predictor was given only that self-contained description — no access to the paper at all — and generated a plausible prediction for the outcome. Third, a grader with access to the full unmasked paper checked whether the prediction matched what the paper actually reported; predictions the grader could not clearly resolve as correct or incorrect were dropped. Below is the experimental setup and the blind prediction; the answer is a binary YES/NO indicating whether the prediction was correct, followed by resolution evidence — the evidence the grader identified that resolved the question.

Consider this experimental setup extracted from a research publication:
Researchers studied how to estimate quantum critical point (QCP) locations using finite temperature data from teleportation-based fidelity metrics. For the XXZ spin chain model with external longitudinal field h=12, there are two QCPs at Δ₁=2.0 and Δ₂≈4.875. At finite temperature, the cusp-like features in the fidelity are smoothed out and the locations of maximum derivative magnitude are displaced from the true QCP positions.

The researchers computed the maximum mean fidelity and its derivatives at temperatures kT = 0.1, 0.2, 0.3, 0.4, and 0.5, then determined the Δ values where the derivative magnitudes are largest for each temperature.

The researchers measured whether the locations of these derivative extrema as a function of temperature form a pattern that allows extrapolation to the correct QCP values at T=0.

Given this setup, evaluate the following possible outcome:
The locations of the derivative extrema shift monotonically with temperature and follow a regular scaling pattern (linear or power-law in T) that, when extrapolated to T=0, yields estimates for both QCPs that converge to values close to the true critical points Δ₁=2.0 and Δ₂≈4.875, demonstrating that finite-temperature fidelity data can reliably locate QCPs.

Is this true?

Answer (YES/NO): YES